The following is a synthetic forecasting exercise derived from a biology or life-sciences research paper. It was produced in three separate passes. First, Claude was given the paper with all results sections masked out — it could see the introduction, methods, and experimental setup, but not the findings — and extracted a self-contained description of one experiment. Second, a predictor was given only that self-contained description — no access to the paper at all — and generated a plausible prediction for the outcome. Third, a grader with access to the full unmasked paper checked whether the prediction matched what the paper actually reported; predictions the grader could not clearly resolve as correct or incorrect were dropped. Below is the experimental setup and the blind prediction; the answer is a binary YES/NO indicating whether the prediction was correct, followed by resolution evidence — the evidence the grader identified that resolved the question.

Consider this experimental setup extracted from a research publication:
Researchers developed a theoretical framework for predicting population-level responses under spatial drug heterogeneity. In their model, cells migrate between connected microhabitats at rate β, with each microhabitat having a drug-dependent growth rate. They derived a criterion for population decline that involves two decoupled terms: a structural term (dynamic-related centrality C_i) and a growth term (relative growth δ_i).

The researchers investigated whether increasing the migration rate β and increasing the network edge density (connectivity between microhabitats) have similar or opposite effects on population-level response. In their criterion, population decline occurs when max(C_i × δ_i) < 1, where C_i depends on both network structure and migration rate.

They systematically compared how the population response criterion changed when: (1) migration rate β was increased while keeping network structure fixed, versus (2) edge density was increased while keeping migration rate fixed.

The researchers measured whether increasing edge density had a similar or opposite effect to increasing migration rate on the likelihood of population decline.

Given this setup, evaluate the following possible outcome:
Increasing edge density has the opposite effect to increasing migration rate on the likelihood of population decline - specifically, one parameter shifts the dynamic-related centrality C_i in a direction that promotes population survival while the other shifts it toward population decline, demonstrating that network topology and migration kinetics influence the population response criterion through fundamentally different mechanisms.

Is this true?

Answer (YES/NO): NO